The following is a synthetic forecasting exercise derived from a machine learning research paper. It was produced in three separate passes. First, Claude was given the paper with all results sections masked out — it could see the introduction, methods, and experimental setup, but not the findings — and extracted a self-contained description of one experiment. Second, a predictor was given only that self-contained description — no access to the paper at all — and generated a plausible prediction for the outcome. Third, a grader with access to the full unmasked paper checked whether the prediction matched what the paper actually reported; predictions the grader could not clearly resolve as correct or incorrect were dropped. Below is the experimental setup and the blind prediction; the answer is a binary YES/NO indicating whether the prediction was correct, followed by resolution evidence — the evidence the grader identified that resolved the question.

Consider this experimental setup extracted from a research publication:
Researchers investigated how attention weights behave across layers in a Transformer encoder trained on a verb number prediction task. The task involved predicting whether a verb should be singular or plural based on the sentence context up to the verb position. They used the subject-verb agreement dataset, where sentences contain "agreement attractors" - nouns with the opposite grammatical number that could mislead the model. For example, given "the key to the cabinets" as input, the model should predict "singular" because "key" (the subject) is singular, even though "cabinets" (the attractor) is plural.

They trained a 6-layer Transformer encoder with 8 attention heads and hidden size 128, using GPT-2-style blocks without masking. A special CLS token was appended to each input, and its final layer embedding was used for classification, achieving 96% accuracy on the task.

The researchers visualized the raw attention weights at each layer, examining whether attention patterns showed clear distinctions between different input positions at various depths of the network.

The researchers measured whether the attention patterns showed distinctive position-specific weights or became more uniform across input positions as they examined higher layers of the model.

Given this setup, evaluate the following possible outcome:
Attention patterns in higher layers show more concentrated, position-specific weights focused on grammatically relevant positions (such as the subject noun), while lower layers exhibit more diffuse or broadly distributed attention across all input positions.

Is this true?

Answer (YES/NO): NO